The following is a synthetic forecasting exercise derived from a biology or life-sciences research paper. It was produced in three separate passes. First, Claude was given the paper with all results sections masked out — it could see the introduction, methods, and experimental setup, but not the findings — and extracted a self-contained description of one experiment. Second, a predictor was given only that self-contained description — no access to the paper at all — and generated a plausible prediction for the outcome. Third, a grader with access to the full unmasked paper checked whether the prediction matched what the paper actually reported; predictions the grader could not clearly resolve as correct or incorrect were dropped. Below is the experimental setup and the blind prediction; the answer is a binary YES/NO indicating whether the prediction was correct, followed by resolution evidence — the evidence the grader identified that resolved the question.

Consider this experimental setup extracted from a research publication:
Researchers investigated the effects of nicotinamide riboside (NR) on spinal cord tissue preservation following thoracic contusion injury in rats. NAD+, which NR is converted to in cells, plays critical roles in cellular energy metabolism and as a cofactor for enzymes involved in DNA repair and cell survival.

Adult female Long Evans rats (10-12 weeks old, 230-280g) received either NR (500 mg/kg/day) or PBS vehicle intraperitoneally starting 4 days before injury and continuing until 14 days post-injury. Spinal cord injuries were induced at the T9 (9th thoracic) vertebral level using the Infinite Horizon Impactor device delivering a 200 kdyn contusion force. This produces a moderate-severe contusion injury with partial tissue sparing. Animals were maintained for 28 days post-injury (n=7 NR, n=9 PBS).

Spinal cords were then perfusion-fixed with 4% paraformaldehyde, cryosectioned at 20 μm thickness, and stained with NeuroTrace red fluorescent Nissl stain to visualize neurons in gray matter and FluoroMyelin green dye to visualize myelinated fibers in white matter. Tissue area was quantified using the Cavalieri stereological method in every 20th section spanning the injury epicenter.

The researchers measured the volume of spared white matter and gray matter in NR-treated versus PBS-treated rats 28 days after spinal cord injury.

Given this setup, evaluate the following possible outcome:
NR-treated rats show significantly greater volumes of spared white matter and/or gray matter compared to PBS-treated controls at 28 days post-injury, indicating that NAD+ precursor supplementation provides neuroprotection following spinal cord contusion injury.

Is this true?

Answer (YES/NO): YES